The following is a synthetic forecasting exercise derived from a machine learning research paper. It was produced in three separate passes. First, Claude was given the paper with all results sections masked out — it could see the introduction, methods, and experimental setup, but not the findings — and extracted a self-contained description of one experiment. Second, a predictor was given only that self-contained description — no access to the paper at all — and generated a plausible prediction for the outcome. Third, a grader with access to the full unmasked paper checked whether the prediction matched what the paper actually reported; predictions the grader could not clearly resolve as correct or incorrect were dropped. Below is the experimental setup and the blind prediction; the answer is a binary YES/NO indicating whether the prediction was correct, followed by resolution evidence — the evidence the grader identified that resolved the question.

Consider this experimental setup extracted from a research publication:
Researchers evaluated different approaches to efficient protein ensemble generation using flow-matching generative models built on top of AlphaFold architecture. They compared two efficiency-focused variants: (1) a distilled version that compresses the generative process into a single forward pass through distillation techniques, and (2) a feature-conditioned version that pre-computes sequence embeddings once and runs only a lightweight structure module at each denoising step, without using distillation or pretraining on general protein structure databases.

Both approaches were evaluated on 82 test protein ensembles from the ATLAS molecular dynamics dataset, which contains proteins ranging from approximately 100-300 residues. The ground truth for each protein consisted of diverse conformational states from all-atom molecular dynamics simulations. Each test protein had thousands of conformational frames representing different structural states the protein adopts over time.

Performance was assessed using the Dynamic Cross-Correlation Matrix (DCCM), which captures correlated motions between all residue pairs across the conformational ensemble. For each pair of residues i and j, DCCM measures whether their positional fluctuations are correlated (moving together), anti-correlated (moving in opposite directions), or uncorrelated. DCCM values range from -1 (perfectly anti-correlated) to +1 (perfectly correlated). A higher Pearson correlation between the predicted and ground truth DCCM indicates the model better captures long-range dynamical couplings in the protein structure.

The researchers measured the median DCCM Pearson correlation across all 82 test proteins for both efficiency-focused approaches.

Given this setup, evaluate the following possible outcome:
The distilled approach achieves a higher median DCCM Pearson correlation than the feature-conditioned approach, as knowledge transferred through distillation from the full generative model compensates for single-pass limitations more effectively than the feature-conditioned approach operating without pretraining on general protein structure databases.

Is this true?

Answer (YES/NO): NO